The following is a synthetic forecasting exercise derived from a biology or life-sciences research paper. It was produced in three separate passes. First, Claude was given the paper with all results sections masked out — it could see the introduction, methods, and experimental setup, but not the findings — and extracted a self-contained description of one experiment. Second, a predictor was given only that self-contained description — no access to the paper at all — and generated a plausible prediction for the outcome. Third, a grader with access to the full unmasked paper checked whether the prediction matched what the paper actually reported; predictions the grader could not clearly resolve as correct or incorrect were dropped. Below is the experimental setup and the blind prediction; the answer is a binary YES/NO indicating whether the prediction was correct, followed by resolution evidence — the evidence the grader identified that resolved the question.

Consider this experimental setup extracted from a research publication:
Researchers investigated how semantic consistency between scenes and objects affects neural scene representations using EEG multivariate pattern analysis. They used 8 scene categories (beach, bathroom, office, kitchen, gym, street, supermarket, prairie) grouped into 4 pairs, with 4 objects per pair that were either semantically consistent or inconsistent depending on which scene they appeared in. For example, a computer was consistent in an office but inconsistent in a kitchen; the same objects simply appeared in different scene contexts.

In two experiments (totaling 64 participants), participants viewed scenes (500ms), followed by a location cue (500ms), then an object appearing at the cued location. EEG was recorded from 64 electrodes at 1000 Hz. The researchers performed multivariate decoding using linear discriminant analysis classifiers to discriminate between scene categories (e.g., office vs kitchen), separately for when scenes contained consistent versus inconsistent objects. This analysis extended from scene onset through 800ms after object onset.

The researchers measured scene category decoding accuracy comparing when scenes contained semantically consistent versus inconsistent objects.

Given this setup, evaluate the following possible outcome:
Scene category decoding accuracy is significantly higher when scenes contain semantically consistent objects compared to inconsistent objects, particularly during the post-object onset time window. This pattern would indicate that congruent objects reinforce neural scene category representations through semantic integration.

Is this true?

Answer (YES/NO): NO